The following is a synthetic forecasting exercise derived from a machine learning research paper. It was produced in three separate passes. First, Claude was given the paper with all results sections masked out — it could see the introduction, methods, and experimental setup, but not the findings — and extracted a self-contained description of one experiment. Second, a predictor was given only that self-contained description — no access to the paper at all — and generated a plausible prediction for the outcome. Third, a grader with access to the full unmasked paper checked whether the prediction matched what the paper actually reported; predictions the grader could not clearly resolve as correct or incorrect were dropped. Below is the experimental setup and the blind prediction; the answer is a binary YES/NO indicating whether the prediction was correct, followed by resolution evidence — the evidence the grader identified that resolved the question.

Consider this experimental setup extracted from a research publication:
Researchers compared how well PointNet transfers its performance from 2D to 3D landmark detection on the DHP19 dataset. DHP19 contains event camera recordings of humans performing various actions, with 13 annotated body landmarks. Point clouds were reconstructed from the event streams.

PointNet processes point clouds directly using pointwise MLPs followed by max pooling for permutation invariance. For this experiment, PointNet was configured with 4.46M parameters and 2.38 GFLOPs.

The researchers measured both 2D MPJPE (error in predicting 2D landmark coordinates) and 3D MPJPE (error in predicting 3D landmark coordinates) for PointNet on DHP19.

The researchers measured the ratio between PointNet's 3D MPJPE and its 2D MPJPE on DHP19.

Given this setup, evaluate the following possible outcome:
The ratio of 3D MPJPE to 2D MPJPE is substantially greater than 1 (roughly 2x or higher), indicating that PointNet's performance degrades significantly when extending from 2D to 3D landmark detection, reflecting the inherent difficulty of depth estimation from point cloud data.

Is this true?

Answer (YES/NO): YES